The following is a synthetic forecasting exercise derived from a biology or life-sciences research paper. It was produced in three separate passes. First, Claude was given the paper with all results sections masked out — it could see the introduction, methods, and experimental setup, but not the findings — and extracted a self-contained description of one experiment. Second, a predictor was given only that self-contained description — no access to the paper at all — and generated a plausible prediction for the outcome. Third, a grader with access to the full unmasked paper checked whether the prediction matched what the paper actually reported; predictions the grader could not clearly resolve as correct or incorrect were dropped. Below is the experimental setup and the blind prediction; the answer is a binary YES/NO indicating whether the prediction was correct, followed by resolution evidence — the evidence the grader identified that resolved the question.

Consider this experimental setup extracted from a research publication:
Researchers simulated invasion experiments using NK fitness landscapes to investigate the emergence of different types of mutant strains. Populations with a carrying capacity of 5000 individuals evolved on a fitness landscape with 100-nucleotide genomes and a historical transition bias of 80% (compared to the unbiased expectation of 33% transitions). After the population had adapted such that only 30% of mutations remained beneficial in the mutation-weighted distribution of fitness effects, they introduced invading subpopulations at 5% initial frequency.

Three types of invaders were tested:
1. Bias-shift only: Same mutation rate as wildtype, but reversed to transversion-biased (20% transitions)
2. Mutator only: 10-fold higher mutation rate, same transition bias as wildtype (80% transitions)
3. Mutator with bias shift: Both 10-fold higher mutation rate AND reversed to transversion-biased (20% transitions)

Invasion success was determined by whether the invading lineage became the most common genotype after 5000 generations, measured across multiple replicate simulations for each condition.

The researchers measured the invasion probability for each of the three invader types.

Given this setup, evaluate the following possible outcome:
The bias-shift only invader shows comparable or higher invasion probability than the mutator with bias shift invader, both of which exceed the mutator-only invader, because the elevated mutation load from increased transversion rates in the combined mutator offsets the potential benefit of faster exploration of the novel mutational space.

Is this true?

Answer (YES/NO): NO